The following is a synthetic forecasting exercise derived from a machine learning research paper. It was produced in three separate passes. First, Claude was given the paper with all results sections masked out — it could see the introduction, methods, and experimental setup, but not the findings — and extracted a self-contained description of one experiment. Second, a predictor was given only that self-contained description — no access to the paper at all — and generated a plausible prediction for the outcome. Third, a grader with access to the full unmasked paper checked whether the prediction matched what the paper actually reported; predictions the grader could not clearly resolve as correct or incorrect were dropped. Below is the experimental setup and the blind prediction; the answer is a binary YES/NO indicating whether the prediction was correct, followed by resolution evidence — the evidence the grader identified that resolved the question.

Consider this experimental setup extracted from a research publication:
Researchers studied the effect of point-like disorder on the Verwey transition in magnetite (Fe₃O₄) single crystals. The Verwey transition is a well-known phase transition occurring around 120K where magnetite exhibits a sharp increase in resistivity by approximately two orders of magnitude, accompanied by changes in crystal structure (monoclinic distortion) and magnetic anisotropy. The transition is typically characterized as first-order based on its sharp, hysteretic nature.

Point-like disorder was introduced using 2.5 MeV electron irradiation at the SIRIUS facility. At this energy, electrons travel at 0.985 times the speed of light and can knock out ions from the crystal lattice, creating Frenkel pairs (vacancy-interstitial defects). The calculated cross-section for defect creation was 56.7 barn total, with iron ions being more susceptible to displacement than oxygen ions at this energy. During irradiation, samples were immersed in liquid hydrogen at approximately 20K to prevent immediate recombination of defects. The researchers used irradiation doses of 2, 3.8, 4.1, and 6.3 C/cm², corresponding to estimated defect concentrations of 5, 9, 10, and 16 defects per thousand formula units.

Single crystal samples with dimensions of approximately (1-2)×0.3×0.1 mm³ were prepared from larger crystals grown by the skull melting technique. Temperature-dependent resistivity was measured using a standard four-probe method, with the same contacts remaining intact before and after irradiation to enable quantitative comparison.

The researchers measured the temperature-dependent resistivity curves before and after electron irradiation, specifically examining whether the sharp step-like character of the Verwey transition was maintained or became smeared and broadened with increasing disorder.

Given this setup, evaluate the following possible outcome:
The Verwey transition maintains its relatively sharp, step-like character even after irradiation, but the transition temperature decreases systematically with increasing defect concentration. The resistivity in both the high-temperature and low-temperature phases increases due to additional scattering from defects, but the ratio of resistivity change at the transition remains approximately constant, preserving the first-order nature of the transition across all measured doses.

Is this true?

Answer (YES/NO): NO